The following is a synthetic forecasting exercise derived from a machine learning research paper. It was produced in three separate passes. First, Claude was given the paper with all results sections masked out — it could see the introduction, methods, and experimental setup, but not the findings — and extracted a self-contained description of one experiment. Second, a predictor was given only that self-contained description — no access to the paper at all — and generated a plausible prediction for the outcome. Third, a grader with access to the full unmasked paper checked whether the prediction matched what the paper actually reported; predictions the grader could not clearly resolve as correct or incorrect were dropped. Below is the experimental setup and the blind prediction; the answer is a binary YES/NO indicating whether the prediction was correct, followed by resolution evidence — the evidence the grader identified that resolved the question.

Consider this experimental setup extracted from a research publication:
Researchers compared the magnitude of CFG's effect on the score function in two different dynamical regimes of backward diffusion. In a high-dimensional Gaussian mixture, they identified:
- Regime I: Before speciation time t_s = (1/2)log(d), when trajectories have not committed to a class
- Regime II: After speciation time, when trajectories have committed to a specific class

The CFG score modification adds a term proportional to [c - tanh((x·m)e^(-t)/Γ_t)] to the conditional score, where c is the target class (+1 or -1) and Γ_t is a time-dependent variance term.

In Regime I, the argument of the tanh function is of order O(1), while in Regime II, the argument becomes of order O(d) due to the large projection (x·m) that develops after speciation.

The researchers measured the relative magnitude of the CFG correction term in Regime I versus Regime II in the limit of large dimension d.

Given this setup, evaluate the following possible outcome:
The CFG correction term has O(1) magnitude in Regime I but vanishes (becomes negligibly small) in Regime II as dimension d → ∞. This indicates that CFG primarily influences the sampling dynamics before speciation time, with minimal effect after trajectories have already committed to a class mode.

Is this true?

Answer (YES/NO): YES